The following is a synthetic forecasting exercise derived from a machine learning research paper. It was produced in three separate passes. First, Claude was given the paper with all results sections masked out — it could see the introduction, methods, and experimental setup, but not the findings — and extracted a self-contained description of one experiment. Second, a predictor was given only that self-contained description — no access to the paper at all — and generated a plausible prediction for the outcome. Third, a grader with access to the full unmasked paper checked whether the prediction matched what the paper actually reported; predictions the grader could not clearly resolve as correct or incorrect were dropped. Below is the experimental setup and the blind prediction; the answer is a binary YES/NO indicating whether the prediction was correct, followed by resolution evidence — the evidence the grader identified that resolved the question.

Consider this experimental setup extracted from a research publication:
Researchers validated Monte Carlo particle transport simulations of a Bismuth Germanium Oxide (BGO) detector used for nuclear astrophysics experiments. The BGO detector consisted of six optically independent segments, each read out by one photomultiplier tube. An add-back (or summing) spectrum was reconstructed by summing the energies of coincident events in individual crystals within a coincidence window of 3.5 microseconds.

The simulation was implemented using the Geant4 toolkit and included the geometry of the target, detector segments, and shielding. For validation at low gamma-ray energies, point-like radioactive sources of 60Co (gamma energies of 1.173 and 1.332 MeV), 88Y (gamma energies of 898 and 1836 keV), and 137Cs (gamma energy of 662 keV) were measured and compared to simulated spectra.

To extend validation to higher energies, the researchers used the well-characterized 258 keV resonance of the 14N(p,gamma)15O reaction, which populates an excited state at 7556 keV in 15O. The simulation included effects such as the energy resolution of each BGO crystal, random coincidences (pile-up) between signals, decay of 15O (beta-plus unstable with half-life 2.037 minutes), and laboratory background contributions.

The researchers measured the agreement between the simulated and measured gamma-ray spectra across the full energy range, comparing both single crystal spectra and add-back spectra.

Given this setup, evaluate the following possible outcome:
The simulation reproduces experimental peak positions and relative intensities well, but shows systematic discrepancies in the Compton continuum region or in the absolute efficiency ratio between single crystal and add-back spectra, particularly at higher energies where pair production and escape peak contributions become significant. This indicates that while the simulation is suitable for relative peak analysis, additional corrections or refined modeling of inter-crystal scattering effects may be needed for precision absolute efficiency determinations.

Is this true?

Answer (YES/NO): NO